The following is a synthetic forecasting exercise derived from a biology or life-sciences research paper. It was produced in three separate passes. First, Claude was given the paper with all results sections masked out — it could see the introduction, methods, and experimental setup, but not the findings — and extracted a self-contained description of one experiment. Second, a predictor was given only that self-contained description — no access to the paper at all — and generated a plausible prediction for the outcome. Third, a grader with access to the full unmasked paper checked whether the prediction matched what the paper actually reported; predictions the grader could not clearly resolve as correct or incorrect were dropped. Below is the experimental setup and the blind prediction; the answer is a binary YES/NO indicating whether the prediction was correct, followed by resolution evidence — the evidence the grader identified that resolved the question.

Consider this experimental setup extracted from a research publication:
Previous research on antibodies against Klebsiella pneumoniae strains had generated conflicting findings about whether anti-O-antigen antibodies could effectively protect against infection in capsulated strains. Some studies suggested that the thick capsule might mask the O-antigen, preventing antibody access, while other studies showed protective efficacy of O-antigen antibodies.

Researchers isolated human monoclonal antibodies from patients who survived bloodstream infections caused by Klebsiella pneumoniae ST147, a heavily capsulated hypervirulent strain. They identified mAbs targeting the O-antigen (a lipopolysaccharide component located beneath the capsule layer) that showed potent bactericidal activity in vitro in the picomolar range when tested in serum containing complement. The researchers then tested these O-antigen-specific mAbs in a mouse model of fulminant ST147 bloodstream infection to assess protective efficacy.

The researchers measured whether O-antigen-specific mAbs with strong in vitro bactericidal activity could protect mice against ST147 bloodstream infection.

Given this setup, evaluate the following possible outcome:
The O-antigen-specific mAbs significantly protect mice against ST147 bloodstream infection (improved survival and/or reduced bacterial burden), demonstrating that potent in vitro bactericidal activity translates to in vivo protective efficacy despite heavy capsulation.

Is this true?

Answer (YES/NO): NO